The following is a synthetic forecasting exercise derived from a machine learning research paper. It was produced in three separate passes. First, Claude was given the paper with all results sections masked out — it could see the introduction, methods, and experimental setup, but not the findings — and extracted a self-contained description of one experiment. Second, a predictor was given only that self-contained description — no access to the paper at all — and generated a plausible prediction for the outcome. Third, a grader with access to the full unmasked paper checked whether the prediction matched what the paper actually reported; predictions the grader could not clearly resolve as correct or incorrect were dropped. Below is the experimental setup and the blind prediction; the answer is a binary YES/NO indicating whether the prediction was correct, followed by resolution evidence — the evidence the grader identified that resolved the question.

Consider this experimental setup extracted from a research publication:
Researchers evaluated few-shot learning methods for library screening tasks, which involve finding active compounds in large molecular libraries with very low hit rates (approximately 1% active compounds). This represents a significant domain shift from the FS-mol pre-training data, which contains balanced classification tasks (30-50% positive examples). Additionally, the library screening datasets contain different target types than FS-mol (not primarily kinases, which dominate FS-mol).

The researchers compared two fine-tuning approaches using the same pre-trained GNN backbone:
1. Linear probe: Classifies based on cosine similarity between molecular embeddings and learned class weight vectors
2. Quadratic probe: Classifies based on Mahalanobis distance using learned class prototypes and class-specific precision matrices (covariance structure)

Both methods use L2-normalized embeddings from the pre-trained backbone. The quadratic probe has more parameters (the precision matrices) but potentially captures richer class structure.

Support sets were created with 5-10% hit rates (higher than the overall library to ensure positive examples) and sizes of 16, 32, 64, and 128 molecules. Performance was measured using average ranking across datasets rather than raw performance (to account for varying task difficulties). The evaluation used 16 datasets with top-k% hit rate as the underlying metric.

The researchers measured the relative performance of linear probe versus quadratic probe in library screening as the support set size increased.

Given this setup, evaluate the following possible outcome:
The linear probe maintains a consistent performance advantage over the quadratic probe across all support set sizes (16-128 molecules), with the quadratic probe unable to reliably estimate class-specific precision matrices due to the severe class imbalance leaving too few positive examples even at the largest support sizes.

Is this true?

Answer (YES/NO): NO